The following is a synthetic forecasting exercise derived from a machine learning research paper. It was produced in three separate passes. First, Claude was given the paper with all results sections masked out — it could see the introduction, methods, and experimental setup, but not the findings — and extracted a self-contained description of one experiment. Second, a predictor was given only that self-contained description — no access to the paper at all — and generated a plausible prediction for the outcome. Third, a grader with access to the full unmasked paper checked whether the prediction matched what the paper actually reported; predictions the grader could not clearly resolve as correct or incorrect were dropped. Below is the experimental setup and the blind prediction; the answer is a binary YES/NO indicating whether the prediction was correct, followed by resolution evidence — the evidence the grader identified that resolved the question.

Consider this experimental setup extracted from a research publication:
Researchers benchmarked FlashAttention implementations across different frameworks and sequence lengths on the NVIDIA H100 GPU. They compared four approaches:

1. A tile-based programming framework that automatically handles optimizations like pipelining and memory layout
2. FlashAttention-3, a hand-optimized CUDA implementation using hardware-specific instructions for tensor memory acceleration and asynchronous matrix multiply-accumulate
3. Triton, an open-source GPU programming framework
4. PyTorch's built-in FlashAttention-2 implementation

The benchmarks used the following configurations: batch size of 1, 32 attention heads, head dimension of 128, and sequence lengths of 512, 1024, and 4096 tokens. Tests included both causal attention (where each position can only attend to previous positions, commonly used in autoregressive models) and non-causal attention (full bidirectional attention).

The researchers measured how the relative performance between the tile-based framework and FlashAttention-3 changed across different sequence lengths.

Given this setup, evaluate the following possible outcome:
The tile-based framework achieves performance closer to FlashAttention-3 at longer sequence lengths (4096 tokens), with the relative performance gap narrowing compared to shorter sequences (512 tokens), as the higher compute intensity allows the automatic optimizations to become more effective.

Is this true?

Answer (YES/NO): NO